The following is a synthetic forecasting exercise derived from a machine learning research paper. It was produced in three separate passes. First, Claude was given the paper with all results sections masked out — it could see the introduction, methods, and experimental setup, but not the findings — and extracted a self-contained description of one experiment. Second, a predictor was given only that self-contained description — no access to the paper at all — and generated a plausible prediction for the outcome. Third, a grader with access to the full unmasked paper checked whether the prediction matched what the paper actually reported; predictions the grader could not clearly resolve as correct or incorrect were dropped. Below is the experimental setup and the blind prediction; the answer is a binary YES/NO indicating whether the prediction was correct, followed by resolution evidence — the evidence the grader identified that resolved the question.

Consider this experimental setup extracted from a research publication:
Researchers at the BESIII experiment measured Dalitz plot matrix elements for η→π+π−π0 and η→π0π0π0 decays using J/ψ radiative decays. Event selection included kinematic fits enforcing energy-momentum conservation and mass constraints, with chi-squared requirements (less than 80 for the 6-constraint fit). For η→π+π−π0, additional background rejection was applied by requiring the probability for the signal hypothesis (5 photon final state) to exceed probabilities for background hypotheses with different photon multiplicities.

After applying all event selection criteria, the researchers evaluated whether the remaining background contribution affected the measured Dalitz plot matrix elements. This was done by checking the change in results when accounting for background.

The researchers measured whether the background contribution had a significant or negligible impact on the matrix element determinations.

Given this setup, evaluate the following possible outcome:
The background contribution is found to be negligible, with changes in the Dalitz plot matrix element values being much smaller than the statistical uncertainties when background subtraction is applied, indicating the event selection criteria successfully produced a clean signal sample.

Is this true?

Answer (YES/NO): YES